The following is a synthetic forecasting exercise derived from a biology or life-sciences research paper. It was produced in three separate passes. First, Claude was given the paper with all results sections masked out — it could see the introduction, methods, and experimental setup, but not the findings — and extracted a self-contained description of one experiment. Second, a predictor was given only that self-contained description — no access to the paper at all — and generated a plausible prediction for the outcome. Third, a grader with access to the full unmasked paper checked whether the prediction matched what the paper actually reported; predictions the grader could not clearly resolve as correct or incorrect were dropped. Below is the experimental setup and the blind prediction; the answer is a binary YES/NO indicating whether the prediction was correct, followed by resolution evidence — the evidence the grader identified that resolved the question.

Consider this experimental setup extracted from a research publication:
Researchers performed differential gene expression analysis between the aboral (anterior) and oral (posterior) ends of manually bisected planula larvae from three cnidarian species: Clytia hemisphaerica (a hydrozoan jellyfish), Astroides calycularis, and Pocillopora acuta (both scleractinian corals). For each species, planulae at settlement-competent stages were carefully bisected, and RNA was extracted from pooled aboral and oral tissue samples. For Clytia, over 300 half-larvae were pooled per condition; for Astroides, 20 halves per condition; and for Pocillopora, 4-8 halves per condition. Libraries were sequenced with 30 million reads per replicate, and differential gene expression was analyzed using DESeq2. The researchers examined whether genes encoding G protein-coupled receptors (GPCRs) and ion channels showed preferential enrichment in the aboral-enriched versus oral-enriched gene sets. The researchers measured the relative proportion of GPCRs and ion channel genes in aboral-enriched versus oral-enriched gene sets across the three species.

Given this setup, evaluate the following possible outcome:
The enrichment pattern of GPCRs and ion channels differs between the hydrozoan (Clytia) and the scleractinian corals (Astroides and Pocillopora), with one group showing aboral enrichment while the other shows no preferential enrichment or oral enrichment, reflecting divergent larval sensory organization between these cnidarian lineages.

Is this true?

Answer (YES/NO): NO